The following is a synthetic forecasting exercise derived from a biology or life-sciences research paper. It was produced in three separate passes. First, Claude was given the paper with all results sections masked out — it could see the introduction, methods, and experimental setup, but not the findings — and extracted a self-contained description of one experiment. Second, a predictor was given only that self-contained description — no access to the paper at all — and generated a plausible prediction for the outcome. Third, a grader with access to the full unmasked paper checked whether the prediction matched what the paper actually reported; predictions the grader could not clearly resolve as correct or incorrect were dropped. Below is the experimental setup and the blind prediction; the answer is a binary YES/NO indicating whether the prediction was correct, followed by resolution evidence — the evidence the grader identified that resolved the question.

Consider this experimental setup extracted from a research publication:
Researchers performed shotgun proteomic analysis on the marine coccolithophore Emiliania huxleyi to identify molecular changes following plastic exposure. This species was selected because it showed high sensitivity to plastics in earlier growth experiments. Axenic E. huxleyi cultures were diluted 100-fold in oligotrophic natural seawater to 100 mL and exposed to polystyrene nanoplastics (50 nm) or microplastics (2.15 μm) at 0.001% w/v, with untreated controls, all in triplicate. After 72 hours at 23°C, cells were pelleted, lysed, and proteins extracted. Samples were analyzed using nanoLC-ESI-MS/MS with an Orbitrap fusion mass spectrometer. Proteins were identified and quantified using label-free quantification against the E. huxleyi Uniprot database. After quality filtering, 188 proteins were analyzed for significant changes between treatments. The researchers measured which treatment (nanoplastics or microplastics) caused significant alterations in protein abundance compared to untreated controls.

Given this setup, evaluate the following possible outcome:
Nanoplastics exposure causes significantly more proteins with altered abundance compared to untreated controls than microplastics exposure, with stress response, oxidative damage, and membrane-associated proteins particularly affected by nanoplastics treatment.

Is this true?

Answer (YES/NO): NO